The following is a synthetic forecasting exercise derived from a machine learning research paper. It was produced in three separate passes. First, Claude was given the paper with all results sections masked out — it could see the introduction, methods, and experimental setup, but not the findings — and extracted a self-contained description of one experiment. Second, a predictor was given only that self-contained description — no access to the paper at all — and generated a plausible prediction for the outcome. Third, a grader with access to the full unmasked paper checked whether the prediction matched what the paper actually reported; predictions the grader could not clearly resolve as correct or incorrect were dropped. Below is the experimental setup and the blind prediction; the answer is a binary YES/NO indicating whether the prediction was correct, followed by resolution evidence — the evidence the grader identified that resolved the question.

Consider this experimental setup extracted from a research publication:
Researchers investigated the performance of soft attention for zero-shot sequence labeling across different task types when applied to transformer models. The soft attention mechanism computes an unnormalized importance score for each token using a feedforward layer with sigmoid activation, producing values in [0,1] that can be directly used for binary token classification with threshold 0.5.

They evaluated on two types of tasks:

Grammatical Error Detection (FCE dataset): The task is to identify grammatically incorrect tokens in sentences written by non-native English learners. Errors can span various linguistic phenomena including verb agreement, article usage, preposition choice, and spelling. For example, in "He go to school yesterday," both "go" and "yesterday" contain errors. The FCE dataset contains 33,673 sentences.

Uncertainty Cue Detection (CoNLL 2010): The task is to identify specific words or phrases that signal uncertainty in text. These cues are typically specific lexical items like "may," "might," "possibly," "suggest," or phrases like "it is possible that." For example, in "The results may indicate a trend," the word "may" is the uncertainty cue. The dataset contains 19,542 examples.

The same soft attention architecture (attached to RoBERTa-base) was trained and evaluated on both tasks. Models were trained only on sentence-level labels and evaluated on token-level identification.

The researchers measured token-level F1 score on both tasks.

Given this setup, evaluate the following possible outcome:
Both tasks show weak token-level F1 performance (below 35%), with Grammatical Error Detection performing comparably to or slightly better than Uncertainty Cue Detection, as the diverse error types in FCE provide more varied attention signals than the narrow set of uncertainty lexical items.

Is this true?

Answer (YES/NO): NO